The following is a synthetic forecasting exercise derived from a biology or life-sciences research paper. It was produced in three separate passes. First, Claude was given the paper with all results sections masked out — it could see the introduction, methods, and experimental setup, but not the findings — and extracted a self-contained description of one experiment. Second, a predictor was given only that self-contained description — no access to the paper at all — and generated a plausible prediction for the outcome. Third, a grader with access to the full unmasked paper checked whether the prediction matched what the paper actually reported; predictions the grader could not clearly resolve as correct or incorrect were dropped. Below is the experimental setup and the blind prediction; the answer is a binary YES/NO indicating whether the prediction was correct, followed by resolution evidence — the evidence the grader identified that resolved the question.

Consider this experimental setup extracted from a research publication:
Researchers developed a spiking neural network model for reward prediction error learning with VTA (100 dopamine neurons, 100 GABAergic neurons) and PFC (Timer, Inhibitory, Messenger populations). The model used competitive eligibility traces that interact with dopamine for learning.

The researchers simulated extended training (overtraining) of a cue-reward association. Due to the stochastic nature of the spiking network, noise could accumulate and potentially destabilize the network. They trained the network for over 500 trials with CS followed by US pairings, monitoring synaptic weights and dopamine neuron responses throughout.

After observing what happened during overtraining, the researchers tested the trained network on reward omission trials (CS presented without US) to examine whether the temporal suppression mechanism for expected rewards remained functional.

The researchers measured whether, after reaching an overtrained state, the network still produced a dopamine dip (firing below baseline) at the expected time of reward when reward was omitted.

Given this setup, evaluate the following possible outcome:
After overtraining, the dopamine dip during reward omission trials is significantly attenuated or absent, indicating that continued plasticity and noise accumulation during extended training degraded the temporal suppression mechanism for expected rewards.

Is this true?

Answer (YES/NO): NO